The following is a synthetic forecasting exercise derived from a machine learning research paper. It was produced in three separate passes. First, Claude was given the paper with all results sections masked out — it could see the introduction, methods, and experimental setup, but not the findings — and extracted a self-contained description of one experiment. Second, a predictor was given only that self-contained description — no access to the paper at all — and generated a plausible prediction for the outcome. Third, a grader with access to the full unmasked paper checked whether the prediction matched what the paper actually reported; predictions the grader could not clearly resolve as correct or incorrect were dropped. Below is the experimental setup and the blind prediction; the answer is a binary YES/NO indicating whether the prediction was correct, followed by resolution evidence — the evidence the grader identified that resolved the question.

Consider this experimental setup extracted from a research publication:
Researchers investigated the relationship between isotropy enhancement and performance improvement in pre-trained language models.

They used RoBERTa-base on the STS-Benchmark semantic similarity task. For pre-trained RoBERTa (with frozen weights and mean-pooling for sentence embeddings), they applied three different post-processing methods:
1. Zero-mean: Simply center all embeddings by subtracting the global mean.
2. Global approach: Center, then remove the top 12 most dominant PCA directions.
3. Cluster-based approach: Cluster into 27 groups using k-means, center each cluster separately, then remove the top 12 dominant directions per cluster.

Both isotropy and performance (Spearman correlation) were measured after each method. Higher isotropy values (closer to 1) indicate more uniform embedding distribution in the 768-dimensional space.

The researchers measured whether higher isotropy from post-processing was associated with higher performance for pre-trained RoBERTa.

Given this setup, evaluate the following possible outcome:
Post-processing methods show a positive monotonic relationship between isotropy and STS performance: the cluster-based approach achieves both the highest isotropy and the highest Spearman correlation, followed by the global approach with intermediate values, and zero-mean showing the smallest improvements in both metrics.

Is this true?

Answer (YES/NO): YES